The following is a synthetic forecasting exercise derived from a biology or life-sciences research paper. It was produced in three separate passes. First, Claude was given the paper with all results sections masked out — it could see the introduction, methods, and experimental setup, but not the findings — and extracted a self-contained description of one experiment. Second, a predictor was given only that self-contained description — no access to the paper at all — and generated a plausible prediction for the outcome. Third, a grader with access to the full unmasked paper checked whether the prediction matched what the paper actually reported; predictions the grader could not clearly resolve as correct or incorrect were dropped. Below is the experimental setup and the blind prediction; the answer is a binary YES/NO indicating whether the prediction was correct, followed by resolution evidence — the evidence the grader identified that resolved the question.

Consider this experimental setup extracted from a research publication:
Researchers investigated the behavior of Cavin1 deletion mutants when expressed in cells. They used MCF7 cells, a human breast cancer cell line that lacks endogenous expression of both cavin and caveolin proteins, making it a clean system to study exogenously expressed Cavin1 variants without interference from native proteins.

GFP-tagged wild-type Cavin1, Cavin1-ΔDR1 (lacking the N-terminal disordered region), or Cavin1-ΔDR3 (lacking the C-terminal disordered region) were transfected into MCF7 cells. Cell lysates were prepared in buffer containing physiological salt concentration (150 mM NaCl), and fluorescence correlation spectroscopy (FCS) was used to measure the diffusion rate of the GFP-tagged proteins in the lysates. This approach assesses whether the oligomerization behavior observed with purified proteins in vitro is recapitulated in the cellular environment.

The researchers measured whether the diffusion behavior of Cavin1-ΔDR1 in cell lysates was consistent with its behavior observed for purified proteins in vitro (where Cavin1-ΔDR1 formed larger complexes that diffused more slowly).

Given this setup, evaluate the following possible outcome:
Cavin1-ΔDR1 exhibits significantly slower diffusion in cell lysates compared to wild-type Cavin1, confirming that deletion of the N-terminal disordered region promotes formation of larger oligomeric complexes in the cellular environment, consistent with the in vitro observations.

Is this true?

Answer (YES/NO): NO